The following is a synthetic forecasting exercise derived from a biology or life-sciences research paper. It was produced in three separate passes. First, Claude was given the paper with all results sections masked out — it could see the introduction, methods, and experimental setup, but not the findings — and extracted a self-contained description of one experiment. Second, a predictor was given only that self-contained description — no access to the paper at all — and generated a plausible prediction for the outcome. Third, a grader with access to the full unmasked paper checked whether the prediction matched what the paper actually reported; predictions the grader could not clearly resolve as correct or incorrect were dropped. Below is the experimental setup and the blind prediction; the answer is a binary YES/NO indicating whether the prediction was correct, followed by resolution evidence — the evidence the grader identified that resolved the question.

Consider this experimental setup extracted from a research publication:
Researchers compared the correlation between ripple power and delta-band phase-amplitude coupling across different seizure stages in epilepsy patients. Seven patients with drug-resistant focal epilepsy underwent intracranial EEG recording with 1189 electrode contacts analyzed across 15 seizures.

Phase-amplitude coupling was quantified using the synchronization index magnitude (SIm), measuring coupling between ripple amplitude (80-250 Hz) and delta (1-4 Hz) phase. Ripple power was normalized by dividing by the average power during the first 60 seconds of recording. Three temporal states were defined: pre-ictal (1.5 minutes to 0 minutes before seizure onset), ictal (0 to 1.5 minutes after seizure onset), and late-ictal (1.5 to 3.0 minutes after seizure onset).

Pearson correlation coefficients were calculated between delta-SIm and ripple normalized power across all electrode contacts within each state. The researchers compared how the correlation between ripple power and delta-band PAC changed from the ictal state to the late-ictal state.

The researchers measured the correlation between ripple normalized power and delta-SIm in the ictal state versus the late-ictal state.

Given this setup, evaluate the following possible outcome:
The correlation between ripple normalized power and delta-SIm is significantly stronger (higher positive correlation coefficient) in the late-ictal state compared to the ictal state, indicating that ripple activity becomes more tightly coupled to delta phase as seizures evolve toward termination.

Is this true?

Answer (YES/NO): YES